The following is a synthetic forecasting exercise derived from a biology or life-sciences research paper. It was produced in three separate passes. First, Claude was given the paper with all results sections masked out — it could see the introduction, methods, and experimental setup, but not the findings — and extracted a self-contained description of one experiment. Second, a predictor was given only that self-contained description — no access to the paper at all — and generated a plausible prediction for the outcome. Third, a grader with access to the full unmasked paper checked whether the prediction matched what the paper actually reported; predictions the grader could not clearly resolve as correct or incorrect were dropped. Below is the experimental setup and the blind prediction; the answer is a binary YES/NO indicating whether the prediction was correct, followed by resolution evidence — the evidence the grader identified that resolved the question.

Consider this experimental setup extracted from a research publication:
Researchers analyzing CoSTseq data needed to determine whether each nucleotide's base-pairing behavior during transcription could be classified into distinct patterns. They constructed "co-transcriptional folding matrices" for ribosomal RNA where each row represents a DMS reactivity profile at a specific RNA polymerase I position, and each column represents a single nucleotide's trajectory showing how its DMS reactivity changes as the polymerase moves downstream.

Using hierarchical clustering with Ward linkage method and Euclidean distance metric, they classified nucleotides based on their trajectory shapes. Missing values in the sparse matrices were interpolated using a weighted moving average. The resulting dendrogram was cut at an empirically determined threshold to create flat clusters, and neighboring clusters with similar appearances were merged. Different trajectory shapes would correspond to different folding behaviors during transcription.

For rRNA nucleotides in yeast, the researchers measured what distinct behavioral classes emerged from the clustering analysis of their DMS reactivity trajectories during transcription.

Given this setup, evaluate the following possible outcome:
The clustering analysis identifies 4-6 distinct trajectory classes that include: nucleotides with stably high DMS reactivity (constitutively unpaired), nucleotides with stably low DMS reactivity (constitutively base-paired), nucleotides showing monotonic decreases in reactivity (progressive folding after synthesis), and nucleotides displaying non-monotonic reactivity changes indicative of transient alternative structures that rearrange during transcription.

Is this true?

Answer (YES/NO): NO